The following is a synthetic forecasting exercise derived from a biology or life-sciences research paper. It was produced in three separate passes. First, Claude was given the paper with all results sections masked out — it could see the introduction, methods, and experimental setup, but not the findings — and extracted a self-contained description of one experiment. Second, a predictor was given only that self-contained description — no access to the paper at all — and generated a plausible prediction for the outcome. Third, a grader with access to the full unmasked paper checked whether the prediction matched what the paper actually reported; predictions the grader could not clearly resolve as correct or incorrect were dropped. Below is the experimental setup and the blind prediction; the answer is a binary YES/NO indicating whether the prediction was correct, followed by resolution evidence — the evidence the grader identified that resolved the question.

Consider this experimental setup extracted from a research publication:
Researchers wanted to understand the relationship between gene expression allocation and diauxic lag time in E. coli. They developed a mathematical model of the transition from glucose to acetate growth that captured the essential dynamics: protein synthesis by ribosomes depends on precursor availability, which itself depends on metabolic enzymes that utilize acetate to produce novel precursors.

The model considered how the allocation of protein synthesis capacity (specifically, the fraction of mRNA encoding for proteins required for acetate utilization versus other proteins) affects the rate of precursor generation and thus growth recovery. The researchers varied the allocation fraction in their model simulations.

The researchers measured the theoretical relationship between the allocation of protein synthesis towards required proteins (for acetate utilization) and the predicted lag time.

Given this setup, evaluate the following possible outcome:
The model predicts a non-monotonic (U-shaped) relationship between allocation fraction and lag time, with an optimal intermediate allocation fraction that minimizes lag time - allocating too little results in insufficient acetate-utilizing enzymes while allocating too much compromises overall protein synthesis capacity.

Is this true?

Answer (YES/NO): NO